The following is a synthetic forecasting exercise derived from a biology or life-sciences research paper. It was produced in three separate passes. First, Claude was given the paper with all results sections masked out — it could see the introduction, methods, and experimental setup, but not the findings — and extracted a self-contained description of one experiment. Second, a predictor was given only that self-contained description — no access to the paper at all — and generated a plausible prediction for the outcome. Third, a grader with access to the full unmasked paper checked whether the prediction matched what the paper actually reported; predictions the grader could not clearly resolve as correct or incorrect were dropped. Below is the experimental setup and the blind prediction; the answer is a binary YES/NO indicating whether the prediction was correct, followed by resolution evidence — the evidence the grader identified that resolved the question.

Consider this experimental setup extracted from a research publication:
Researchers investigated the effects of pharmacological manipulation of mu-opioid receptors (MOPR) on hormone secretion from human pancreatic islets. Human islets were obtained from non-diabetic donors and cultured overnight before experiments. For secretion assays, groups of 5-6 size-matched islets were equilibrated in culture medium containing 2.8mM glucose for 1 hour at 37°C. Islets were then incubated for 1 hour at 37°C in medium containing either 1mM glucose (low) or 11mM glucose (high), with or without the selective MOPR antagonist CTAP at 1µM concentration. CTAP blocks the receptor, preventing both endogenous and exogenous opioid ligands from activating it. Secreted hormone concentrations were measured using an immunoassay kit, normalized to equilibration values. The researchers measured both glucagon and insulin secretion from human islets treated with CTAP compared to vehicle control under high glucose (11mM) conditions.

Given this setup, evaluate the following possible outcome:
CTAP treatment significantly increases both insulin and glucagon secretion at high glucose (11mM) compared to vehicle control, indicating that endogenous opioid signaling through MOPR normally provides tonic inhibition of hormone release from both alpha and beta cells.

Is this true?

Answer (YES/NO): NO